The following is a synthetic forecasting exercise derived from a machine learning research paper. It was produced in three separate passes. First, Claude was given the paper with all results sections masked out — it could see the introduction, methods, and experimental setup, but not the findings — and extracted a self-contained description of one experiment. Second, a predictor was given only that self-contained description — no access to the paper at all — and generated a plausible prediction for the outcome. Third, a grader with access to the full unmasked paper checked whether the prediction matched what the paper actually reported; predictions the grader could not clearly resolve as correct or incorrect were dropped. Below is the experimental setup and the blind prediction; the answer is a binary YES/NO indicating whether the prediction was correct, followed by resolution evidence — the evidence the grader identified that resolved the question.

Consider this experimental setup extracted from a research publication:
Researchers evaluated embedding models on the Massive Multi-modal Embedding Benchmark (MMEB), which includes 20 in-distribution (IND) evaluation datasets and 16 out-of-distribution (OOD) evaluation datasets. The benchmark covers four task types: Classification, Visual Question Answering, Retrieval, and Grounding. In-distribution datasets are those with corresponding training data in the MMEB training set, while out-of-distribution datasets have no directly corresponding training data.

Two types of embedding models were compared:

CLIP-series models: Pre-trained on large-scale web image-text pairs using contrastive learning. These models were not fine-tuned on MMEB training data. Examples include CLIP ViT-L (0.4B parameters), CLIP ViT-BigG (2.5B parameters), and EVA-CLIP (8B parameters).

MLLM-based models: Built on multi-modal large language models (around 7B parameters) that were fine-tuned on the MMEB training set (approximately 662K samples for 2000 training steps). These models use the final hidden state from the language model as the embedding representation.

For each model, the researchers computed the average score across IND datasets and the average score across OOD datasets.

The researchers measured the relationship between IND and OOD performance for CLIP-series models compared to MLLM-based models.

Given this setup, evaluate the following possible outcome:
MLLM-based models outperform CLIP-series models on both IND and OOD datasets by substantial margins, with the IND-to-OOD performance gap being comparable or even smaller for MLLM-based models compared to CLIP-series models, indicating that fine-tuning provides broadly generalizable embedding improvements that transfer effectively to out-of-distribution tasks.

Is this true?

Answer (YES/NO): NO